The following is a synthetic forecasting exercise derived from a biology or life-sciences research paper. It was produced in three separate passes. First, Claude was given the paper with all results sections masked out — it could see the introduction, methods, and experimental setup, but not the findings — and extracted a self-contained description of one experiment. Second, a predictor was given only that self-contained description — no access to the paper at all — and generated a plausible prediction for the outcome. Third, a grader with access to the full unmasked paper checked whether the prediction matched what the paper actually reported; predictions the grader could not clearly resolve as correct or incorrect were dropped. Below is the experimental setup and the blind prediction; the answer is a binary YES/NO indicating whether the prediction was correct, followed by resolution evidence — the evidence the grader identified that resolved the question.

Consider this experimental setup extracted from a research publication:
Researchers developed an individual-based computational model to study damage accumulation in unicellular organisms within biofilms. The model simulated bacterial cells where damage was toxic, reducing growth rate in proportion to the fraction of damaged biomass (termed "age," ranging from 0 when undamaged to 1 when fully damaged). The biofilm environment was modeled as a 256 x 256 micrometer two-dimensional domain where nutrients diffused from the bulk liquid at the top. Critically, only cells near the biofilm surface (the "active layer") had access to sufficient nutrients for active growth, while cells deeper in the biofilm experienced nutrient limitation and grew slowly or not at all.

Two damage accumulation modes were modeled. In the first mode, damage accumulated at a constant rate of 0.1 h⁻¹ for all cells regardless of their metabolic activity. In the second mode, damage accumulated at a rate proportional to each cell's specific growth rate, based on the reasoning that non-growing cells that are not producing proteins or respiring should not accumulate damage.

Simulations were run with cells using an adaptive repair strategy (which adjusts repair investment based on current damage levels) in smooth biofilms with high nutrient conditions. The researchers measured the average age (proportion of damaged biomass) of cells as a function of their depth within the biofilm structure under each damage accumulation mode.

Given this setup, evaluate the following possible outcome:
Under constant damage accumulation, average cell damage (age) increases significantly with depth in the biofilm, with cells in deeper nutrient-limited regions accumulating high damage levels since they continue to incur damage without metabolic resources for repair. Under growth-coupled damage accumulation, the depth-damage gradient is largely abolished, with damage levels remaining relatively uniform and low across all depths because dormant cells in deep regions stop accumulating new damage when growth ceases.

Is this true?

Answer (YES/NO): YES